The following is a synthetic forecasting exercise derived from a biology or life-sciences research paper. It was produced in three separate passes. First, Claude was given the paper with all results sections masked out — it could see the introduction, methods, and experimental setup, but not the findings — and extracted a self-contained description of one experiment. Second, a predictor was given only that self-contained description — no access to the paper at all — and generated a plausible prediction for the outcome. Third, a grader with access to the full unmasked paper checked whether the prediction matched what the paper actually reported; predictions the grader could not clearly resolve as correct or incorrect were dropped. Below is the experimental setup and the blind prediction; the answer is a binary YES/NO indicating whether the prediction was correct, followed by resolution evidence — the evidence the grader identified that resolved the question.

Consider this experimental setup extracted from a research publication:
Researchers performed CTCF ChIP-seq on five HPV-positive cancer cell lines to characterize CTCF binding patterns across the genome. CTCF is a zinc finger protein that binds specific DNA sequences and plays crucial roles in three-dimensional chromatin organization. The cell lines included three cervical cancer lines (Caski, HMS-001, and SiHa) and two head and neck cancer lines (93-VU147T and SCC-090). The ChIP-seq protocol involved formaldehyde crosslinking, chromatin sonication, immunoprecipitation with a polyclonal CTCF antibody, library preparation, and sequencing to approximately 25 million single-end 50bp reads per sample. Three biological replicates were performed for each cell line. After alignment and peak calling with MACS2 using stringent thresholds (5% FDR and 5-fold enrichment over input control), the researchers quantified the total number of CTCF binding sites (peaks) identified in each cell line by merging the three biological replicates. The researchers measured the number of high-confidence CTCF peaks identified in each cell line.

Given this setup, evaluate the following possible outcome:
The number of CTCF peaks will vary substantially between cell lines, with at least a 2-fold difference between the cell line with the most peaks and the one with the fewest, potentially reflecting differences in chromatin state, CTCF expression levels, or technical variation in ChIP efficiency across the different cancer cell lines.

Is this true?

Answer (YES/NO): NO